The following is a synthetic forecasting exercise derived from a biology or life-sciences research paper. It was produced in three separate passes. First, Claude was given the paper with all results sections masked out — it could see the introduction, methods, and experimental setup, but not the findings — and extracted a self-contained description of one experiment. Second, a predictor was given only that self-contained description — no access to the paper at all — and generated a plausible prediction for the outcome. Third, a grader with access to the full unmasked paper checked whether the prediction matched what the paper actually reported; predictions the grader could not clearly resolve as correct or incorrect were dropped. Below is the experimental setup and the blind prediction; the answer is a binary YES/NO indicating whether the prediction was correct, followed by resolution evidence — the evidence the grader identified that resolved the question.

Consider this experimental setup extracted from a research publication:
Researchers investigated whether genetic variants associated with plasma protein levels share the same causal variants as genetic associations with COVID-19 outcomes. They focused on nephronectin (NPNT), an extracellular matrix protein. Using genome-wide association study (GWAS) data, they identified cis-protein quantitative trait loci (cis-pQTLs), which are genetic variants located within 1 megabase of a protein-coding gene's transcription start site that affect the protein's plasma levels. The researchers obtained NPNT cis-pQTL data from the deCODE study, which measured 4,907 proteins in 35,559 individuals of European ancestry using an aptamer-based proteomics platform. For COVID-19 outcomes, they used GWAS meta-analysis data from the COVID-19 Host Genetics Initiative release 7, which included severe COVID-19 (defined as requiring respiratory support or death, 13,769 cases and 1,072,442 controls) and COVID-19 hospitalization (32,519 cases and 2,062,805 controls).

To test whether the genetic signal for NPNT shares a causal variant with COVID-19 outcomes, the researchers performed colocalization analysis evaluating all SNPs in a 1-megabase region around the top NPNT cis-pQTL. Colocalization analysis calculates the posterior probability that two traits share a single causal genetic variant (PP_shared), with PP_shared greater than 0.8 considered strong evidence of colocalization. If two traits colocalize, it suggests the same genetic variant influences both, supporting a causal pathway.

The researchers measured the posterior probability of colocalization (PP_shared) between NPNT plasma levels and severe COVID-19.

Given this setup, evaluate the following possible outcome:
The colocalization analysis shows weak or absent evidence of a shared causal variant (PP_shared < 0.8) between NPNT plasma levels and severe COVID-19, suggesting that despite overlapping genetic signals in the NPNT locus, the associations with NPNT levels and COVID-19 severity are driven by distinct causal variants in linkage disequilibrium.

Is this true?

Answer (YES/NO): NO